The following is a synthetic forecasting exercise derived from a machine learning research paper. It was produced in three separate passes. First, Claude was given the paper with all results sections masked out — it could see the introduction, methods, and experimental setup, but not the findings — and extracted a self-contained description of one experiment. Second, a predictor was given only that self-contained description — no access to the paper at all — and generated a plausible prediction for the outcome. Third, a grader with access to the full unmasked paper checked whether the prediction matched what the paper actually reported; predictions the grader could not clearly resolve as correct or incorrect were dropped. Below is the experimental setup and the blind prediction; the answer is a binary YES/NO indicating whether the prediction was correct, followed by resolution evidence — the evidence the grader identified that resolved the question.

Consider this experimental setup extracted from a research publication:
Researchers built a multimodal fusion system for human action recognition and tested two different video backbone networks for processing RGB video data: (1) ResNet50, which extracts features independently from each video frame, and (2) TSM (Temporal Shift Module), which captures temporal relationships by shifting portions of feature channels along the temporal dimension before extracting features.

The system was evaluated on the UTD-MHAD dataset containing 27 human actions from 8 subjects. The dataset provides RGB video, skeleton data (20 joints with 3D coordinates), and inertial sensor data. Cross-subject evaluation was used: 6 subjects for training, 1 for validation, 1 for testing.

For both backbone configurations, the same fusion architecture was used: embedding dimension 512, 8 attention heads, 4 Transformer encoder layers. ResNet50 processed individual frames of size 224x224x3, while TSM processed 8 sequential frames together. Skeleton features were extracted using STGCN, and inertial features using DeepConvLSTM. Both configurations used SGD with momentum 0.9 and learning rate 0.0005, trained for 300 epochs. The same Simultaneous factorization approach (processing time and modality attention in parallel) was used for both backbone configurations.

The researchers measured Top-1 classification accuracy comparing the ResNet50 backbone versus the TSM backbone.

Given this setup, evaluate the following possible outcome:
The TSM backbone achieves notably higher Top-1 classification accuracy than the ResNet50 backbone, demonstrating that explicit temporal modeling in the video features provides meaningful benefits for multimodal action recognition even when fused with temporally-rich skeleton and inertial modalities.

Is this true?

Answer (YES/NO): YES